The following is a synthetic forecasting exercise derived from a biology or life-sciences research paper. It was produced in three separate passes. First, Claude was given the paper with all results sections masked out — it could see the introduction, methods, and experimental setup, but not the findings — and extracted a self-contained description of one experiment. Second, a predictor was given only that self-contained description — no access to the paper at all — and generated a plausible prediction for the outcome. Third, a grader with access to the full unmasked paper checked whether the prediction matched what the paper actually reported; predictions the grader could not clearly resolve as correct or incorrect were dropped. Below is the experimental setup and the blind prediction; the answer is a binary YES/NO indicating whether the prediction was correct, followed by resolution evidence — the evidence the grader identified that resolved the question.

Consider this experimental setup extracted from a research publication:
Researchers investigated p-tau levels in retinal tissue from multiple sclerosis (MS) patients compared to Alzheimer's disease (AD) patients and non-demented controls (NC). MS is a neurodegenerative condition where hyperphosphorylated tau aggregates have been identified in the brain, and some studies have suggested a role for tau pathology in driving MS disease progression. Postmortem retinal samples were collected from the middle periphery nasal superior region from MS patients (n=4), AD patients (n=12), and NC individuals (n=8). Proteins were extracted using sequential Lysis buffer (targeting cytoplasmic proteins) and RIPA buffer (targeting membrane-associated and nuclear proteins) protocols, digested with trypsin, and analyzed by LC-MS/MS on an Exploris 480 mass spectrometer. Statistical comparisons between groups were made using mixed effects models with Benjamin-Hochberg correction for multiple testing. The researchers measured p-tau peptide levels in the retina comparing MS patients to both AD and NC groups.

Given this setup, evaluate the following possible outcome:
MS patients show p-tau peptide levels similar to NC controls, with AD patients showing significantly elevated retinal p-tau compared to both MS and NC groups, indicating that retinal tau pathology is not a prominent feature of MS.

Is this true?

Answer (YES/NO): YES